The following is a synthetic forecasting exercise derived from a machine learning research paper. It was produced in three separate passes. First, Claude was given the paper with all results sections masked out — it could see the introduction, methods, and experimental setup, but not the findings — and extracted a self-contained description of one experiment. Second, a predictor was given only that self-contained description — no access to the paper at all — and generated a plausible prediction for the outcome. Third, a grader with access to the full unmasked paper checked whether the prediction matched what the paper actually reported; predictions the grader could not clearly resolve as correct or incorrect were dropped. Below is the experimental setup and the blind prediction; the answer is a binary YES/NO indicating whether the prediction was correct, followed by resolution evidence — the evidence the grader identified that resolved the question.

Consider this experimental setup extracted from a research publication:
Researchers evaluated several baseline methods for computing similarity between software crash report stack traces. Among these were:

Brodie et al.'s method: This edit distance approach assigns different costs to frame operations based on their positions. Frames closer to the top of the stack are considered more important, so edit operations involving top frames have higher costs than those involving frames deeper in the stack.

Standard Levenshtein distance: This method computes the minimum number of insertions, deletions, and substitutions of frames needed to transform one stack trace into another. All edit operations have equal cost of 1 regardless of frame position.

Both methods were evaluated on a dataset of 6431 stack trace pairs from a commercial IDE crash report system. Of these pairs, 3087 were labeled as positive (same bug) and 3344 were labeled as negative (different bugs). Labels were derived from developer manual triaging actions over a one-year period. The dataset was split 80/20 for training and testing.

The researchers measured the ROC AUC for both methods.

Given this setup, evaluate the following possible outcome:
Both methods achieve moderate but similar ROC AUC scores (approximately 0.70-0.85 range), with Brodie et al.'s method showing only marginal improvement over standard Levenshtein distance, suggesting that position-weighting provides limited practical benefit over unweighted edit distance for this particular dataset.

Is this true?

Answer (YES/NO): NO